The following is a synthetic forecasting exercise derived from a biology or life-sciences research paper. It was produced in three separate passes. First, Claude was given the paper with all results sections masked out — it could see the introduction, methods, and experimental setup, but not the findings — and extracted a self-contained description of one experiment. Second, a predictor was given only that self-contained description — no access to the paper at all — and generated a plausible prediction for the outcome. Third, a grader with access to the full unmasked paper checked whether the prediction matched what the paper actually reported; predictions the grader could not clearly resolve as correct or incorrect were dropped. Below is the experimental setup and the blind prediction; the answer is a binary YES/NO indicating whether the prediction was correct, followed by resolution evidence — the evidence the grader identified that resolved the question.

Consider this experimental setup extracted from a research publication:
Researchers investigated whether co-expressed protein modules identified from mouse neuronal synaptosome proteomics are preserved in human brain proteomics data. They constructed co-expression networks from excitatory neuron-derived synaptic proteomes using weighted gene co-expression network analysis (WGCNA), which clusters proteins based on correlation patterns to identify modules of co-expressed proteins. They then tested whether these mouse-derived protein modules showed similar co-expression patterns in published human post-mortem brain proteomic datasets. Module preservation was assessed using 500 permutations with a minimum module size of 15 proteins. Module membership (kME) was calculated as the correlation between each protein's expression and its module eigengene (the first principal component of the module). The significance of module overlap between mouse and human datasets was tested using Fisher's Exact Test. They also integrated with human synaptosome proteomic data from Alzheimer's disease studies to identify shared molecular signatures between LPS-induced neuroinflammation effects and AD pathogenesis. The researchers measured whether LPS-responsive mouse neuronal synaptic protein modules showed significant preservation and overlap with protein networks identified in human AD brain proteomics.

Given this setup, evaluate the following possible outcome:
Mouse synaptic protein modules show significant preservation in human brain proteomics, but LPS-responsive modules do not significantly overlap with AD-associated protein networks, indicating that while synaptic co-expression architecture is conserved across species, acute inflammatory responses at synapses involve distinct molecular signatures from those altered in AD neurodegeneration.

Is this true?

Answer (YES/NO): NO